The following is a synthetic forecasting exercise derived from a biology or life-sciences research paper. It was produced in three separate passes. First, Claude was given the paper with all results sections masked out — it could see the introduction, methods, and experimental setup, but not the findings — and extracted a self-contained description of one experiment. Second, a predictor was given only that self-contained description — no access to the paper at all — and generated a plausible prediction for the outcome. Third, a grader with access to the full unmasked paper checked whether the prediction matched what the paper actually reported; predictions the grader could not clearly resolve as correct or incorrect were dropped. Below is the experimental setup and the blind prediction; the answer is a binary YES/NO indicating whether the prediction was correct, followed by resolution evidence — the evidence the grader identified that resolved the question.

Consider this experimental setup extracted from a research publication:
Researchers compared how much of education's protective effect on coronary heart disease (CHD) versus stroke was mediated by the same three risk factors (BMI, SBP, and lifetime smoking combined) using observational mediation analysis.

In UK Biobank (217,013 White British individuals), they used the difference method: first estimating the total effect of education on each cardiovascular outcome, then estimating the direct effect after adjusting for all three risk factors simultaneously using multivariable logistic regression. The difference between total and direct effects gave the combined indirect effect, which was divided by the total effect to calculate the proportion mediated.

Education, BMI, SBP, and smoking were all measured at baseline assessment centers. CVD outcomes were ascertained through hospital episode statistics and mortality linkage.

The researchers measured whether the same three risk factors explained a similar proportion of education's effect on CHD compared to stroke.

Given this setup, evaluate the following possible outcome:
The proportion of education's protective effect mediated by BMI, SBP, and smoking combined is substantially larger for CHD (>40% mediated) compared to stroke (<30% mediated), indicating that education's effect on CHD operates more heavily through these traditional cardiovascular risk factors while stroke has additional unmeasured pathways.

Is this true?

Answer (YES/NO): NO